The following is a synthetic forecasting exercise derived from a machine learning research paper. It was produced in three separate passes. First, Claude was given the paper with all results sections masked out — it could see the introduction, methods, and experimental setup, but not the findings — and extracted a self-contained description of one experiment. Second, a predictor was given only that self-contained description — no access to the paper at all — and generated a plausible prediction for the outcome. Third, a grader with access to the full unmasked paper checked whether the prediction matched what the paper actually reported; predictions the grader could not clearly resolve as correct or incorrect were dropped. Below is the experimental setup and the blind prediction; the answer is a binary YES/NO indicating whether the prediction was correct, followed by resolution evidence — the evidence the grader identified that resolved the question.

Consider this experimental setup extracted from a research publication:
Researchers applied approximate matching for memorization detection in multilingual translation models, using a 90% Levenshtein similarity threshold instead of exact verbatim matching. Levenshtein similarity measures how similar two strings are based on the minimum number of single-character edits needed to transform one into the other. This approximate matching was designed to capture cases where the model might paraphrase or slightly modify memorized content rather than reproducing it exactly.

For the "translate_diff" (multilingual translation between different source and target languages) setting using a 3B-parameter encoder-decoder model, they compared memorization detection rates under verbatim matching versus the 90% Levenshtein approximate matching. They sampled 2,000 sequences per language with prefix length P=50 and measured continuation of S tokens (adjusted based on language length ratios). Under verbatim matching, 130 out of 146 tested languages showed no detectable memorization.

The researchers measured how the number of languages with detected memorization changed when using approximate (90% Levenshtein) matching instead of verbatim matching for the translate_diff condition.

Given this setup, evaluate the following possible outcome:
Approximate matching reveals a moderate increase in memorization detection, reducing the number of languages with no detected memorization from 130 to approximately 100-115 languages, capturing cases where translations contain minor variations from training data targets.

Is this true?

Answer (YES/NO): NO